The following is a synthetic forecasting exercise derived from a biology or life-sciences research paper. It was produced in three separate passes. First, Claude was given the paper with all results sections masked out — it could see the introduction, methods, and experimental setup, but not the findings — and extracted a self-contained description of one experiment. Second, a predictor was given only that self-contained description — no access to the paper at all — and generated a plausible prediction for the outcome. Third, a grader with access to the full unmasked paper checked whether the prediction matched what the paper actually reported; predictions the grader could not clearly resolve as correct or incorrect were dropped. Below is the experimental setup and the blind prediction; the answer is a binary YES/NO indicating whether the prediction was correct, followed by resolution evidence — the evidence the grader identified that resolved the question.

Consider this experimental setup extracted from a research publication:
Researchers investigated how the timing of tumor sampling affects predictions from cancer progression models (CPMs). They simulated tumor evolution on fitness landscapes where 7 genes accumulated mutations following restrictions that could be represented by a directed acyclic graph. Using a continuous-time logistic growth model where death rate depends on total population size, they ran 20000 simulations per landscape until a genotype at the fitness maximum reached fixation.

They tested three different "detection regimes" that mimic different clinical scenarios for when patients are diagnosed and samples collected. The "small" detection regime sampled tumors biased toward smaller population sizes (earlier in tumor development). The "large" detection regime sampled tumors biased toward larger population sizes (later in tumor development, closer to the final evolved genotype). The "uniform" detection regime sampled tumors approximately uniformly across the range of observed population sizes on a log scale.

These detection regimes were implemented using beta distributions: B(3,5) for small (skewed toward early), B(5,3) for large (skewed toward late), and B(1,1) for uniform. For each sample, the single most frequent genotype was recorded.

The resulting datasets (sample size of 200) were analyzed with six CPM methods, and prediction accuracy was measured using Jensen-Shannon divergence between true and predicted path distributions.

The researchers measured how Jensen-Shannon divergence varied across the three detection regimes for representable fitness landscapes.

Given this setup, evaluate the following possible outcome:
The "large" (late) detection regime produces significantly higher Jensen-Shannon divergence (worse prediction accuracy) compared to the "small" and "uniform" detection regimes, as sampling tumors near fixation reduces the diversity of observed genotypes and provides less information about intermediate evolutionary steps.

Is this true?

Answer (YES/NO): NO